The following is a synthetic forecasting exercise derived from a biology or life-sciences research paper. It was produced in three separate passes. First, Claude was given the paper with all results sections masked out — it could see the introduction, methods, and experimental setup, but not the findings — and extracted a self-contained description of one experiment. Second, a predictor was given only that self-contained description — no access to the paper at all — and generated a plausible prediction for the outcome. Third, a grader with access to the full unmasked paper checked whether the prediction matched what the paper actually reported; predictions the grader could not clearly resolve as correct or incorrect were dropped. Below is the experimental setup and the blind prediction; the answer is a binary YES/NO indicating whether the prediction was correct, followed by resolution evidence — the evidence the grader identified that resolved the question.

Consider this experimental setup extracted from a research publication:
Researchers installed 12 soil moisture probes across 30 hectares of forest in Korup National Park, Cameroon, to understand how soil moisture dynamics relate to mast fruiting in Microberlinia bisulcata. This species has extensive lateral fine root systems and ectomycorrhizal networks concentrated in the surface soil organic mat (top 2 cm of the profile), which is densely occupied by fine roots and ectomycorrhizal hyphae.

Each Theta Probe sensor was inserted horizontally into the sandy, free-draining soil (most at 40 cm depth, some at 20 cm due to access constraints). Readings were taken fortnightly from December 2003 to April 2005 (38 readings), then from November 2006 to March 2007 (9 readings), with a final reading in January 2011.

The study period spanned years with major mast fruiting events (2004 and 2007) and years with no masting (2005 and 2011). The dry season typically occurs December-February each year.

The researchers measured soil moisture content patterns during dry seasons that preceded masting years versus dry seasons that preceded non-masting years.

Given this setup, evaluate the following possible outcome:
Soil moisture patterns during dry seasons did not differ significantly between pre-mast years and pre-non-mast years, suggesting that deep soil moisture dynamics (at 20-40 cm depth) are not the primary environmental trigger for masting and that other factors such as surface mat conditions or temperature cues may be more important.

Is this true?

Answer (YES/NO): NO